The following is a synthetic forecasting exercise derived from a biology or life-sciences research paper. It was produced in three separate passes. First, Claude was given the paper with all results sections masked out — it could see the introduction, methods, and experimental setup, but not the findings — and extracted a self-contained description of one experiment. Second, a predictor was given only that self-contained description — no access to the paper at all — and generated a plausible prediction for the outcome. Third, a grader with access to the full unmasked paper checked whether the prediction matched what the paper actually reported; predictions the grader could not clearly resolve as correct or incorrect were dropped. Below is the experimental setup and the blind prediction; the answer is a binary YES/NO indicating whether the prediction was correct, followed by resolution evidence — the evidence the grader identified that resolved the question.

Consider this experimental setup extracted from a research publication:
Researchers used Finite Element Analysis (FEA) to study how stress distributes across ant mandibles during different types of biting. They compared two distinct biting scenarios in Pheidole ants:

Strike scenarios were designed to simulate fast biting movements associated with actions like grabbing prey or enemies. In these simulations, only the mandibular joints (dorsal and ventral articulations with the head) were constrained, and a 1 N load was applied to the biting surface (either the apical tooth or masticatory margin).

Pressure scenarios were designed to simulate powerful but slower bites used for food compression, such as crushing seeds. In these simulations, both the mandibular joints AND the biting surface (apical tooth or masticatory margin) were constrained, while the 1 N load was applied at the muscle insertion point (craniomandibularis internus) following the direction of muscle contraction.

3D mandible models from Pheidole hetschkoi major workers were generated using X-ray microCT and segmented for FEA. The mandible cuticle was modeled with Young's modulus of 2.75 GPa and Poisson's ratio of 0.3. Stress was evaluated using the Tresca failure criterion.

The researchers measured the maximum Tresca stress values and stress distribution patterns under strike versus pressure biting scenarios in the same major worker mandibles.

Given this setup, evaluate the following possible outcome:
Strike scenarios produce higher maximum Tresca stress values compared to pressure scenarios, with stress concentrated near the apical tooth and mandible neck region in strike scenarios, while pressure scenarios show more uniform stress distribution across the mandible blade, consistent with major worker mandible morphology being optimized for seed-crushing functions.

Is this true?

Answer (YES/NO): NO